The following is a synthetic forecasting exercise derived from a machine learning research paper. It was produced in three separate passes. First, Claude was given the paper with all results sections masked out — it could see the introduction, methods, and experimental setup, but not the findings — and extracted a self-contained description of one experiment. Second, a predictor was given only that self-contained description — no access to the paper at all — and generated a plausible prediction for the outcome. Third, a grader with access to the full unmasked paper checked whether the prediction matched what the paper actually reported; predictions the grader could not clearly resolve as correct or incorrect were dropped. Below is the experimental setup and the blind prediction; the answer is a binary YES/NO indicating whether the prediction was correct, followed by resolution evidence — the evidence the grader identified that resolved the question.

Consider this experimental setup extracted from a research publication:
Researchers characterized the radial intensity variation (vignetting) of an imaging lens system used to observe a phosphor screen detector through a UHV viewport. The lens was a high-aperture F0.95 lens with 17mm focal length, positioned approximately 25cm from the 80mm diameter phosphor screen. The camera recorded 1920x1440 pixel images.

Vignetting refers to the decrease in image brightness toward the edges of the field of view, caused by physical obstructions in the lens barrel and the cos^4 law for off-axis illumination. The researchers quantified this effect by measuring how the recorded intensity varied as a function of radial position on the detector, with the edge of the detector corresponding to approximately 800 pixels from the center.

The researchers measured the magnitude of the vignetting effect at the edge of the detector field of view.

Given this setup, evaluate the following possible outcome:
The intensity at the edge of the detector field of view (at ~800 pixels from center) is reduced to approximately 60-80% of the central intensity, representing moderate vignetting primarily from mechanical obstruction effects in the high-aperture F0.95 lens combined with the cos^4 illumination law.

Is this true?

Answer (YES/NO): YES